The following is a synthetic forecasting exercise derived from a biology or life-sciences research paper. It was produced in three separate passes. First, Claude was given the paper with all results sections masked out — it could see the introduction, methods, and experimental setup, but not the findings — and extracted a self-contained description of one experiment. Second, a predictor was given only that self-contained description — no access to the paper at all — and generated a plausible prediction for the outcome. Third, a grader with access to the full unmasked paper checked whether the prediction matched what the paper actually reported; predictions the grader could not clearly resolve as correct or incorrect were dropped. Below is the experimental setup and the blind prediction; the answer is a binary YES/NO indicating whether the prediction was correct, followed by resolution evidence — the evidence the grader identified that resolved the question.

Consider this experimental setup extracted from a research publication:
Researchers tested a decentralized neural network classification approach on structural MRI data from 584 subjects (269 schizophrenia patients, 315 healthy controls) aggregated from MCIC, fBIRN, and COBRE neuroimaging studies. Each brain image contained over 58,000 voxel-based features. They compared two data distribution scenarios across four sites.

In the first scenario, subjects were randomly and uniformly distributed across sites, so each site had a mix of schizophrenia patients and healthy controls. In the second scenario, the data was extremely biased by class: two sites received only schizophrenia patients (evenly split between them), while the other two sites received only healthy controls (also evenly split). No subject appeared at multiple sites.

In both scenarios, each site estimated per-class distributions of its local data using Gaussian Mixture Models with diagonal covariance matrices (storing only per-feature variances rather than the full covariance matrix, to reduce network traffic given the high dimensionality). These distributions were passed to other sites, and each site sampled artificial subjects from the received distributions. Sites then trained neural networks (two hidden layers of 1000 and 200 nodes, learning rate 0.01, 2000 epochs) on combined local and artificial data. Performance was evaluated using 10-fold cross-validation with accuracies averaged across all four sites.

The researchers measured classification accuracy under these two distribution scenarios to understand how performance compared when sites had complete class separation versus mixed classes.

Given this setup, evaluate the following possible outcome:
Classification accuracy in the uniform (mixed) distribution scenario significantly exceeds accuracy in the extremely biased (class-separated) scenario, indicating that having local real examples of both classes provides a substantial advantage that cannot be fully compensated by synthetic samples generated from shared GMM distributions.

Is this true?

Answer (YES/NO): NO